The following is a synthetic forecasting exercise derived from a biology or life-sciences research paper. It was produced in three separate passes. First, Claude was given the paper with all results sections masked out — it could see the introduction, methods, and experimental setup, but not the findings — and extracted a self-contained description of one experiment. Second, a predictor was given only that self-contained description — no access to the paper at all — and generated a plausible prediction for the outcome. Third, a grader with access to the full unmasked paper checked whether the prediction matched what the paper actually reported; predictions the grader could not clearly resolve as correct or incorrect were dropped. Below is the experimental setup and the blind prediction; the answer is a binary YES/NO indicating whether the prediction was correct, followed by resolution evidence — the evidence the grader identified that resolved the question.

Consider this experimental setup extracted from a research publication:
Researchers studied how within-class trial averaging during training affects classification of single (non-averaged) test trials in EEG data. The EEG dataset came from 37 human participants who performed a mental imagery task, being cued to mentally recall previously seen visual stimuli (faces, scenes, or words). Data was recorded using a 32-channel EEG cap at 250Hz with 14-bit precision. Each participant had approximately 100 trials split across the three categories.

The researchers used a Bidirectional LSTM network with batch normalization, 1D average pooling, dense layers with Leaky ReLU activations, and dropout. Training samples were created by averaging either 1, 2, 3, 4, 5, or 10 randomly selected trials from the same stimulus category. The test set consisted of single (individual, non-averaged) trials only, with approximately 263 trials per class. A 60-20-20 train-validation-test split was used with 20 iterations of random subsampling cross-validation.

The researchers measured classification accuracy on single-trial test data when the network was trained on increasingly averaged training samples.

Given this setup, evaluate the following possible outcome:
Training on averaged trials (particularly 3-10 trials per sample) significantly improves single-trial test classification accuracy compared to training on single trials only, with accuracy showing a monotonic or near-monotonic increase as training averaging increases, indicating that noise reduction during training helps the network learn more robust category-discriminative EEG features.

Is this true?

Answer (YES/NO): NO